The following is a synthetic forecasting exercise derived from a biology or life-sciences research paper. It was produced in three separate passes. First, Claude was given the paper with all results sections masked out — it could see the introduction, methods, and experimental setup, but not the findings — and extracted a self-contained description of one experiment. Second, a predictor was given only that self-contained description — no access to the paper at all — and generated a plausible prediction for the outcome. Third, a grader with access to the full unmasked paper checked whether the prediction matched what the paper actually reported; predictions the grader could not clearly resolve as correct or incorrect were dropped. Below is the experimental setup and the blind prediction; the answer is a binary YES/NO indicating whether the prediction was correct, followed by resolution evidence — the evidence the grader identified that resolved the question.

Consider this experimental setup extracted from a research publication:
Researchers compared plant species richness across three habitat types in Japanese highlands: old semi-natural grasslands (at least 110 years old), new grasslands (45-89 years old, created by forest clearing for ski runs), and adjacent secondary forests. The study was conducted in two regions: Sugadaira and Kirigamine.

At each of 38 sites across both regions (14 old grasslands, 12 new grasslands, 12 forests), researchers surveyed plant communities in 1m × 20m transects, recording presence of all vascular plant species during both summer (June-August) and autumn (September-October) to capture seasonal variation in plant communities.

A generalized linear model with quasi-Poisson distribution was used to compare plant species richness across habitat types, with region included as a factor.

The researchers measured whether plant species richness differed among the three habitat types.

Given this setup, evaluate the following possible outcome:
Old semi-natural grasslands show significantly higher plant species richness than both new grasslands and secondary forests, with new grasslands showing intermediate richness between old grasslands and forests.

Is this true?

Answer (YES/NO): NO